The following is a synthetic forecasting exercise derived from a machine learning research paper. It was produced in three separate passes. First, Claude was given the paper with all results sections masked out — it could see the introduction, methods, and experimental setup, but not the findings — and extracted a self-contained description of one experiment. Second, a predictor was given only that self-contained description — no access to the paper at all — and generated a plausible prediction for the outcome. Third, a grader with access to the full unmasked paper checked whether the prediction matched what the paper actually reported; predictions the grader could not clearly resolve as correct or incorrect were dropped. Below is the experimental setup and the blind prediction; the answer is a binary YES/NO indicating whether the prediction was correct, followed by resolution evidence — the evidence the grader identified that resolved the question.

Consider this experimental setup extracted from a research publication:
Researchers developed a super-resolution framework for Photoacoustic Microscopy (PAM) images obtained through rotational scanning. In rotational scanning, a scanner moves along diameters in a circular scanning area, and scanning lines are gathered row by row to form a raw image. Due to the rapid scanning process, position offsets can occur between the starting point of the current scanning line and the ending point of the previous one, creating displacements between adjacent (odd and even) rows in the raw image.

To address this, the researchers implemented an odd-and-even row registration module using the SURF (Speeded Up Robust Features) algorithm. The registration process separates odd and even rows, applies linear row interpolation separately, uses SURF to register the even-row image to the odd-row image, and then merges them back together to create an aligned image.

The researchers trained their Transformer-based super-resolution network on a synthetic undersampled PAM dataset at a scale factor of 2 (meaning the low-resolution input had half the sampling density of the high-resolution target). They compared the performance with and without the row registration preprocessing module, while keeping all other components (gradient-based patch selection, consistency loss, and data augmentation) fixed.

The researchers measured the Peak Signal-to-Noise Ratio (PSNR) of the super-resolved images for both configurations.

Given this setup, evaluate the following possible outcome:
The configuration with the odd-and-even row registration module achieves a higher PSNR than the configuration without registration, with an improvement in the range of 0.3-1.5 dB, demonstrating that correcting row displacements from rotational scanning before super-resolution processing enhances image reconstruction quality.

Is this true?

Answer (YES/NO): NO